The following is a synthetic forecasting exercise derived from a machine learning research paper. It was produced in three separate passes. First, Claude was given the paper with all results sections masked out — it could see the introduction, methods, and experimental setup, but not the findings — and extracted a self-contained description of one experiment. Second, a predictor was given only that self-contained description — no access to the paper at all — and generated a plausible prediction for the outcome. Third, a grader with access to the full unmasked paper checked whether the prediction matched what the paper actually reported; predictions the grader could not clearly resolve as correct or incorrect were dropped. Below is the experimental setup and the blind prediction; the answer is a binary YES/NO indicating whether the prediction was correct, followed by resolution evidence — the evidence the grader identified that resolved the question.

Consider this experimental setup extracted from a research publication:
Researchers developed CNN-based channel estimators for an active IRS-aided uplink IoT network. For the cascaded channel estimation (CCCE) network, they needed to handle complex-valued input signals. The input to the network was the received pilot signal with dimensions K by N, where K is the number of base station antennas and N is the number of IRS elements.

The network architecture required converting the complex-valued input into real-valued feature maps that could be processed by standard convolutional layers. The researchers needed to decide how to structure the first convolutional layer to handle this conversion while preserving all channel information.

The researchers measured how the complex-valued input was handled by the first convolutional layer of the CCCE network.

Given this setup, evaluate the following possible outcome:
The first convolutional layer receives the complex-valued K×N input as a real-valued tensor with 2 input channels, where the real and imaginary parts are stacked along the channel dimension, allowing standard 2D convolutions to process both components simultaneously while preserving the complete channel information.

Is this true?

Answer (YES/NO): YES